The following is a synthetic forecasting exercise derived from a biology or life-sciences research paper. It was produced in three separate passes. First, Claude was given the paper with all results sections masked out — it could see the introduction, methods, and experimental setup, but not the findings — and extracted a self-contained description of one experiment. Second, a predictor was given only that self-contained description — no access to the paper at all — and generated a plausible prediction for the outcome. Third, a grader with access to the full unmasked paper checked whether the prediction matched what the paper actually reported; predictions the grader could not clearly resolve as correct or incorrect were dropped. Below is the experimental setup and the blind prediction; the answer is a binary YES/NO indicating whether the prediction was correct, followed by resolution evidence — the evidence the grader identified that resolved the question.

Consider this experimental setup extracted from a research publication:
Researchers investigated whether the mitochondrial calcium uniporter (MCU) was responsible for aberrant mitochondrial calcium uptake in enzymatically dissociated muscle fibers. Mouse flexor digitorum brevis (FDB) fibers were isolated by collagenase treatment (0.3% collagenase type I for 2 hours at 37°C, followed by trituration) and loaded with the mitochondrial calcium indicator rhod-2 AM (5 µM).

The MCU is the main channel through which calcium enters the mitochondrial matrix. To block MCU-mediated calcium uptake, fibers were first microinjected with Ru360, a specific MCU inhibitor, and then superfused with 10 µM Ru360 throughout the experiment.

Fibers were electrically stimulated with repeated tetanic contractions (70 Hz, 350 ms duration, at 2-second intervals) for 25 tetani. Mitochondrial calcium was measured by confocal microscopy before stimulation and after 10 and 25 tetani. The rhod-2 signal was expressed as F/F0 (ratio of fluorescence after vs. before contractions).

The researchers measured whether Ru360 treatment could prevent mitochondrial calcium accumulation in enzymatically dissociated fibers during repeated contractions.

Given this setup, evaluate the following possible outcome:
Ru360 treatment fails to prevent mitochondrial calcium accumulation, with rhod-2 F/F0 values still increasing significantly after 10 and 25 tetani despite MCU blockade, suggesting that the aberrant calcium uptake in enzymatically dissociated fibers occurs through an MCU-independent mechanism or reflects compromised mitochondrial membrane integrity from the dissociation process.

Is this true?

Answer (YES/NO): NO